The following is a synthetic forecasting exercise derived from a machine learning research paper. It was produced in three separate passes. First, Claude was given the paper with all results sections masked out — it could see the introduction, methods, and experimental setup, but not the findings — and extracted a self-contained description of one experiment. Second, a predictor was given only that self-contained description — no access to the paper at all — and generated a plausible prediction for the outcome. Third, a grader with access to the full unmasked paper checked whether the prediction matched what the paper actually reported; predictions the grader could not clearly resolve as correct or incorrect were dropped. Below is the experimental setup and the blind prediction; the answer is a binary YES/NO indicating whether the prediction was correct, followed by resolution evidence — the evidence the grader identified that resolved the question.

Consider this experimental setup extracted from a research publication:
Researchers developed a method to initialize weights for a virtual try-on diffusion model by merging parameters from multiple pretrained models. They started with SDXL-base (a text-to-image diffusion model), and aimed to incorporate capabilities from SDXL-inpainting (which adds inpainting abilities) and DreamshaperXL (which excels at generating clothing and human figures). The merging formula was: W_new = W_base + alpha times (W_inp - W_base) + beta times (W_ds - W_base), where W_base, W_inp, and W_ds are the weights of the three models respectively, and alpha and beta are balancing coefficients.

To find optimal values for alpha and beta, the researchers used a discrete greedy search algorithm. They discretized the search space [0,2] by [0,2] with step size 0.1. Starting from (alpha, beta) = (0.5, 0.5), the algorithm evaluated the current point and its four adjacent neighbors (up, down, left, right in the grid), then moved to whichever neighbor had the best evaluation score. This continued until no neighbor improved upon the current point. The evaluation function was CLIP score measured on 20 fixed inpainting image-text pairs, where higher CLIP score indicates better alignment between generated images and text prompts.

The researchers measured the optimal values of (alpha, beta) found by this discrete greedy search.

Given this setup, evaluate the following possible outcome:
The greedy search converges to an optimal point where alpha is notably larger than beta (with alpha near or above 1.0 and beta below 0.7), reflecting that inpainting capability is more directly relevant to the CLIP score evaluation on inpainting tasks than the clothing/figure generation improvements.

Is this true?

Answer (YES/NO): NO